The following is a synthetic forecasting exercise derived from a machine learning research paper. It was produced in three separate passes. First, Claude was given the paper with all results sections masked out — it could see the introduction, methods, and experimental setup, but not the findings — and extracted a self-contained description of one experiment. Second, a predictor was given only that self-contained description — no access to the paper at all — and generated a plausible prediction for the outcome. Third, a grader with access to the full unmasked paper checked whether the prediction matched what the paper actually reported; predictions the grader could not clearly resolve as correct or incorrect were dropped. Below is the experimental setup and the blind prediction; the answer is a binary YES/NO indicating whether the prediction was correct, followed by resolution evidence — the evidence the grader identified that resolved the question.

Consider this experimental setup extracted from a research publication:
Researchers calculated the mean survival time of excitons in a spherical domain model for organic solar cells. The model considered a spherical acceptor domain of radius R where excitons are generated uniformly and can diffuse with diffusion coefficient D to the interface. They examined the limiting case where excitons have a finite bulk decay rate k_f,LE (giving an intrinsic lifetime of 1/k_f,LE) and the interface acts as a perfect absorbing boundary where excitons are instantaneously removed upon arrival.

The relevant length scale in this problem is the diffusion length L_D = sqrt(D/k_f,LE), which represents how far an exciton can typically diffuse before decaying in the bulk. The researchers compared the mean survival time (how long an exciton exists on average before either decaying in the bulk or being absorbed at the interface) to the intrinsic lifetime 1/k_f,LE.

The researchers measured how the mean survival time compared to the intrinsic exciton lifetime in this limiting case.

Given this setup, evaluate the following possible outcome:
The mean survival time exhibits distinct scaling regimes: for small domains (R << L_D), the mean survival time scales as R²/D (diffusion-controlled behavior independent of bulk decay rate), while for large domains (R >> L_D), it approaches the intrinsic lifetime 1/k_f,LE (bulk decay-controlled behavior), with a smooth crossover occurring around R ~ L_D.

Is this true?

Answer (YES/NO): YES